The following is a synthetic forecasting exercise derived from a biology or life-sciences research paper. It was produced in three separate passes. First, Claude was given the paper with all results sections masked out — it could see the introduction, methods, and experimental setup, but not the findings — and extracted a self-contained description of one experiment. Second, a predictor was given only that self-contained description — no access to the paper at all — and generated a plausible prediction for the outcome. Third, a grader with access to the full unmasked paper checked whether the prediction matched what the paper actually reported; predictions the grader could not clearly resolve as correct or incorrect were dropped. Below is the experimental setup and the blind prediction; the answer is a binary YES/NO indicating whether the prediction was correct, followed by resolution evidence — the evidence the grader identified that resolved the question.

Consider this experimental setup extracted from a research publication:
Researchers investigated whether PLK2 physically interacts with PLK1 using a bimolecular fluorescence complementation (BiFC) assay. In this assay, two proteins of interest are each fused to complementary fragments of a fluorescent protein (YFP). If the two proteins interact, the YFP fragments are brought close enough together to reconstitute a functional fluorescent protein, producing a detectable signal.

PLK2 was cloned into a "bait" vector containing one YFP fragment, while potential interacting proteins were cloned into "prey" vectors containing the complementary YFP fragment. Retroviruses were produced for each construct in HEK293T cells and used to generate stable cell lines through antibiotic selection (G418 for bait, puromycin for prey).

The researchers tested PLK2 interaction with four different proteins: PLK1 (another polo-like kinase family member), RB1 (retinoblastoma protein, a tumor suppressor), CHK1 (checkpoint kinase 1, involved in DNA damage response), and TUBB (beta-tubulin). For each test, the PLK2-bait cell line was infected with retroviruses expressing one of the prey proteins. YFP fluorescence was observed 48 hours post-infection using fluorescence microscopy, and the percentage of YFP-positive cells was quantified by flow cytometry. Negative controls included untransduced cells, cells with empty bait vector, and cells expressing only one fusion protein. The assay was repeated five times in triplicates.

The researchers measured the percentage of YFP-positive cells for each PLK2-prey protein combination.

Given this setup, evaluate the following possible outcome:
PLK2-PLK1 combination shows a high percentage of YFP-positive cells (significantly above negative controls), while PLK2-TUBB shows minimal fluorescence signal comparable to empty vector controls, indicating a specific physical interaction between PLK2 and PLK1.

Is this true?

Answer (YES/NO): NO